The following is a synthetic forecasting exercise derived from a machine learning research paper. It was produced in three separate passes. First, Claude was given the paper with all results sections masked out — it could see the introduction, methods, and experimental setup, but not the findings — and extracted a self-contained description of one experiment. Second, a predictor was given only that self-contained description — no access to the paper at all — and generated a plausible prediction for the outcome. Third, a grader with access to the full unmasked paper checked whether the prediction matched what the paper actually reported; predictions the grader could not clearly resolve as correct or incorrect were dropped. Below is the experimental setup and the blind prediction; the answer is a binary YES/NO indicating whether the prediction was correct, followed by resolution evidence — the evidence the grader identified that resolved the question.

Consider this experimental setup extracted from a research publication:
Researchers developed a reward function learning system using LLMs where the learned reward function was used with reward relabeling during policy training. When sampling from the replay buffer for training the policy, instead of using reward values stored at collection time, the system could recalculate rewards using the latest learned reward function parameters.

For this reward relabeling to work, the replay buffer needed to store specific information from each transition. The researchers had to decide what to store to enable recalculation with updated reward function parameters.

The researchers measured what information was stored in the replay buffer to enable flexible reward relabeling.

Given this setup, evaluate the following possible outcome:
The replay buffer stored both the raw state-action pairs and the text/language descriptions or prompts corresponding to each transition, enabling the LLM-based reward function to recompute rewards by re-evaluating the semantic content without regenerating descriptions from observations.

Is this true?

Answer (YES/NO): NO